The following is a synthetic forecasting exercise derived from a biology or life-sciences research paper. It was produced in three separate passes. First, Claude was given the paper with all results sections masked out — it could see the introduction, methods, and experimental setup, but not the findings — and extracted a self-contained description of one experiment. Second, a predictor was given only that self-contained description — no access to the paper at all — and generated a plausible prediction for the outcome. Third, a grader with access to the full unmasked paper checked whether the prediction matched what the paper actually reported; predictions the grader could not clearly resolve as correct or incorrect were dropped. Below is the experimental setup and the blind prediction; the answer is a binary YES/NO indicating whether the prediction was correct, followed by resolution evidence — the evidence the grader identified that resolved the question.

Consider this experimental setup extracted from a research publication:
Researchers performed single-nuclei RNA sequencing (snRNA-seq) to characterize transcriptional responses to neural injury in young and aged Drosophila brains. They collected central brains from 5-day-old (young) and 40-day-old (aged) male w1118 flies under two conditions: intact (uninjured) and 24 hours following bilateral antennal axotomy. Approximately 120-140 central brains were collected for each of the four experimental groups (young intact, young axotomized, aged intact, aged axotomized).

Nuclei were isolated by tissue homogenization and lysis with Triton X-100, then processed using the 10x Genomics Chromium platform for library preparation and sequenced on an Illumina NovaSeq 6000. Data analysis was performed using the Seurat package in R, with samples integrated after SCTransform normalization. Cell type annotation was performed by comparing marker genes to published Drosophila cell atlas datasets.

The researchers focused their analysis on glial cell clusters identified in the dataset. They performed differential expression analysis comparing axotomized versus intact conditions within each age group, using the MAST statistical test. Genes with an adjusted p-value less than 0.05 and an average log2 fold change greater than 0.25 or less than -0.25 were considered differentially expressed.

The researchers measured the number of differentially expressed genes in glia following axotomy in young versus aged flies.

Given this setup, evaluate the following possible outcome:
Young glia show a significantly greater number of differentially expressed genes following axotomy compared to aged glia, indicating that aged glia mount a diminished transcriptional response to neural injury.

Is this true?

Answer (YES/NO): NO